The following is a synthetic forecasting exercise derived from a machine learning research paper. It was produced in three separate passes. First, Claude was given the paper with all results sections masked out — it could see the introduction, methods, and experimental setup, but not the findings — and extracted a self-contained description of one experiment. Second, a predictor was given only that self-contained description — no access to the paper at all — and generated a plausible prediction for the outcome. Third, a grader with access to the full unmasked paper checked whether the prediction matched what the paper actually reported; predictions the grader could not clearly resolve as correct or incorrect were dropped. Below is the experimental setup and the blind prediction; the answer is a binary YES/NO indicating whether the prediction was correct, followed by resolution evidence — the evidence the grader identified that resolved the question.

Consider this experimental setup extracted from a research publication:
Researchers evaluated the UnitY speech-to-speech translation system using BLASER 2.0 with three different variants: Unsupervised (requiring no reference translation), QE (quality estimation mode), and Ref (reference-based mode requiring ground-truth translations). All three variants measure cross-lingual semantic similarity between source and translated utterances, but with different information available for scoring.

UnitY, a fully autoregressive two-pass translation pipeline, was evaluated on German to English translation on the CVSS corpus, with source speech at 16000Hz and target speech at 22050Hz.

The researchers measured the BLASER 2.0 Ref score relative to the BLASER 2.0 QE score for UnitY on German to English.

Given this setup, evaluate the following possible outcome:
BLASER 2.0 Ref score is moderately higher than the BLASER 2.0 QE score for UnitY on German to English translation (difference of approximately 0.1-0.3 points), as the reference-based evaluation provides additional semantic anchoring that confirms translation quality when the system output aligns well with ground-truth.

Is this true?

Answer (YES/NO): NO